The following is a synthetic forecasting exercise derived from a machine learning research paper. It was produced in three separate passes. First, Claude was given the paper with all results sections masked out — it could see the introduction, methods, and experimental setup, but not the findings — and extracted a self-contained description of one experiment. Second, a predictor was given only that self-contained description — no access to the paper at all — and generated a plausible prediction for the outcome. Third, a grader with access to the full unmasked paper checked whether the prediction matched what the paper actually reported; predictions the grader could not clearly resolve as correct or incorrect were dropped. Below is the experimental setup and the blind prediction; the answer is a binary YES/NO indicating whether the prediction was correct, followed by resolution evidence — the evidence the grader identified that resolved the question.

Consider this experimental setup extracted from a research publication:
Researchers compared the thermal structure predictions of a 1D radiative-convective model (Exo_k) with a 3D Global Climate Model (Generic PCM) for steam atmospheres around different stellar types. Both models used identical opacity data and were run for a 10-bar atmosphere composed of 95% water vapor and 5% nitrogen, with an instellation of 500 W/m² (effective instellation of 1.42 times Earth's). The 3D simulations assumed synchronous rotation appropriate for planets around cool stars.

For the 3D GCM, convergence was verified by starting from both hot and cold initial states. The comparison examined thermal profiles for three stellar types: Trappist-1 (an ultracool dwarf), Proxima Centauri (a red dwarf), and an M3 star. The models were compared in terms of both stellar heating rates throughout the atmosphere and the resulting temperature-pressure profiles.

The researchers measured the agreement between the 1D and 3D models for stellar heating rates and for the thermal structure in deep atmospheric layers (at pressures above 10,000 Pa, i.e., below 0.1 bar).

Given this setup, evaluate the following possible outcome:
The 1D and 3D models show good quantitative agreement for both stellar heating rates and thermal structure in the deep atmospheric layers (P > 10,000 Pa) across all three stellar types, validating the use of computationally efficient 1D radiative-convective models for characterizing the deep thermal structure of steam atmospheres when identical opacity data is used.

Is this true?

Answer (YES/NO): YES